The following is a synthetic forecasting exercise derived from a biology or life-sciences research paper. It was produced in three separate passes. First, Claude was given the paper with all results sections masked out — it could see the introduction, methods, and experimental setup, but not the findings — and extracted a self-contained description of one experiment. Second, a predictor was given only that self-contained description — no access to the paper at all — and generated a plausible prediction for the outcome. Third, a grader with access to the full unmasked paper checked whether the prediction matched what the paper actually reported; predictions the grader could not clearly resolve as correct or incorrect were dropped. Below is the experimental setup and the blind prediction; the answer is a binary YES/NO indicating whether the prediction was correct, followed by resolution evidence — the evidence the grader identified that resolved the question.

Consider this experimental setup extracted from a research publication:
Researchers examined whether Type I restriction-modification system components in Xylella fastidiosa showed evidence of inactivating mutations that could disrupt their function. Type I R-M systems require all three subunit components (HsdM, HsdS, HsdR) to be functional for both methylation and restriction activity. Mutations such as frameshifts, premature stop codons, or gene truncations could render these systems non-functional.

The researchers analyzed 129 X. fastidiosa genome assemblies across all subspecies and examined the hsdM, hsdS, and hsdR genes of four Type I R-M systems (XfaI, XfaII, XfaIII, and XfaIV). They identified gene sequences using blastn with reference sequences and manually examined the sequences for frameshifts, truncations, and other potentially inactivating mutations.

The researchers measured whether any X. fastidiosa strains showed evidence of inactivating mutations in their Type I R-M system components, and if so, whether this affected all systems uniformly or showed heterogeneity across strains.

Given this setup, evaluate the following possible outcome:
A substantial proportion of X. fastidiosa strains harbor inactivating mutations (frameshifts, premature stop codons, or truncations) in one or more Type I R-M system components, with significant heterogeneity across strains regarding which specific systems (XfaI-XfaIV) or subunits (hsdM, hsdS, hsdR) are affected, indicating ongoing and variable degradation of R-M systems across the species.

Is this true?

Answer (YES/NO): YES